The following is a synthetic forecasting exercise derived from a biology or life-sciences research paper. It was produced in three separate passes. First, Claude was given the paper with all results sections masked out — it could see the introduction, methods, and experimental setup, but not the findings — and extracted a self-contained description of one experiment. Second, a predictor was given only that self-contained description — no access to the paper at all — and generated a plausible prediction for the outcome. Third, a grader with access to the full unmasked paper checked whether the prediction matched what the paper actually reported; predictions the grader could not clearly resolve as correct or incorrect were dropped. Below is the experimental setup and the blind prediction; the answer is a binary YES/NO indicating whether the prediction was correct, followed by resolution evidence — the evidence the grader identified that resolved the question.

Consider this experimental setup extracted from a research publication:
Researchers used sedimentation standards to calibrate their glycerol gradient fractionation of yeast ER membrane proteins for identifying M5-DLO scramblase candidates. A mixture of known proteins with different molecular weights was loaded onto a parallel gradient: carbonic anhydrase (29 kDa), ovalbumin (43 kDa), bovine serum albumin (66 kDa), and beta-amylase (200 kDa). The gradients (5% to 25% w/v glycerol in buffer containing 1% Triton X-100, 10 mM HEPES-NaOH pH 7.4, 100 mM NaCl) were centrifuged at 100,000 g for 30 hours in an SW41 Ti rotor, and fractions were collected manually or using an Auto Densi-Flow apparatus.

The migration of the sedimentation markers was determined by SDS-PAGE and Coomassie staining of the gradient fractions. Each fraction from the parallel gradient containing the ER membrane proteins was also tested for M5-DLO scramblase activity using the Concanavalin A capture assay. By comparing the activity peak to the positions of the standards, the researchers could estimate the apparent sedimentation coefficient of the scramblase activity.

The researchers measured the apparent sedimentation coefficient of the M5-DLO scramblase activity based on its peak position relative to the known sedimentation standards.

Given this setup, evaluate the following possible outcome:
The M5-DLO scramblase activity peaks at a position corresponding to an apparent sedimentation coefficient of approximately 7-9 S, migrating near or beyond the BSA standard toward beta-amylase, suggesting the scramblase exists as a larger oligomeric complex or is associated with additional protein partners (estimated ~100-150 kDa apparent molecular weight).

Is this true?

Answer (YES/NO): NO